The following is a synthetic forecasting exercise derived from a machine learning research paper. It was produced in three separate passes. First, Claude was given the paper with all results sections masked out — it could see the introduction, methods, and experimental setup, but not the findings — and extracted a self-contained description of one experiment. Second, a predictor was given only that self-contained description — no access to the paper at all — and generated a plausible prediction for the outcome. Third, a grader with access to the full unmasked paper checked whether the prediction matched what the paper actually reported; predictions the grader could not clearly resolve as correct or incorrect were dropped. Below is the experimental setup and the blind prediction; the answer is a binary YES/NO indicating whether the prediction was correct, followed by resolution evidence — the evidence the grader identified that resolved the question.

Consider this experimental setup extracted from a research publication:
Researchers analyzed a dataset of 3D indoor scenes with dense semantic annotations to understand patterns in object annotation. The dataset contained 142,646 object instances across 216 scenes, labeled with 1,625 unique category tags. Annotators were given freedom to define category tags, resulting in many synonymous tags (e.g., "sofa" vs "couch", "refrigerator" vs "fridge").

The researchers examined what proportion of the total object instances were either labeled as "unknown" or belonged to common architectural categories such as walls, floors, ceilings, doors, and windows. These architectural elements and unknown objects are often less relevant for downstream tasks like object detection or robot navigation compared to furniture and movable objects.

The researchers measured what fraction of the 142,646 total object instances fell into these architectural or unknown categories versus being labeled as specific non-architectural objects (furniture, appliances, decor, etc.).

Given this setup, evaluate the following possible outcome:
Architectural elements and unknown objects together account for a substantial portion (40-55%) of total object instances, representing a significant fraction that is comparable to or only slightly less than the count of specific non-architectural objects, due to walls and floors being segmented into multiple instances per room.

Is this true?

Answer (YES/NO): NO